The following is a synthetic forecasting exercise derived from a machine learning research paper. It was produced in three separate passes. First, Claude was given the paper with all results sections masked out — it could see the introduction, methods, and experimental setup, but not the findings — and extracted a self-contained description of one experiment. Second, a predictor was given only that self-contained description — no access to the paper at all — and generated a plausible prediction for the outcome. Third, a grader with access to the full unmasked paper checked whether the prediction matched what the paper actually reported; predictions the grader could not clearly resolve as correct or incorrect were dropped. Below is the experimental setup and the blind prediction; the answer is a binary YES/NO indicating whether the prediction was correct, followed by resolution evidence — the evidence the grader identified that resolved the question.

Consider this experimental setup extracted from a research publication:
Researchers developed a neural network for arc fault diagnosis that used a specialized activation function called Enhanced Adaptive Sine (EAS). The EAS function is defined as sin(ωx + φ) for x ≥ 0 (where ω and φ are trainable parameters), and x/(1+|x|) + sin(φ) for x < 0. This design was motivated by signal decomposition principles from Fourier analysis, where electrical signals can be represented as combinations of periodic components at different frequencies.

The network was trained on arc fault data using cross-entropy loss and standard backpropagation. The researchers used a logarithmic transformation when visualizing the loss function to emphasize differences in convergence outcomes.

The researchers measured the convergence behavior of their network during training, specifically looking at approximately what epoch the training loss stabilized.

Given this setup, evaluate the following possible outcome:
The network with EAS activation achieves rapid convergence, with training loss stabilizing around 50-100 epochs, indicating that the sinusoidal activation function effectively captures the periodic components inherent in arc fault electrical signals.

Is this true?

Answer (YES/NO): YES